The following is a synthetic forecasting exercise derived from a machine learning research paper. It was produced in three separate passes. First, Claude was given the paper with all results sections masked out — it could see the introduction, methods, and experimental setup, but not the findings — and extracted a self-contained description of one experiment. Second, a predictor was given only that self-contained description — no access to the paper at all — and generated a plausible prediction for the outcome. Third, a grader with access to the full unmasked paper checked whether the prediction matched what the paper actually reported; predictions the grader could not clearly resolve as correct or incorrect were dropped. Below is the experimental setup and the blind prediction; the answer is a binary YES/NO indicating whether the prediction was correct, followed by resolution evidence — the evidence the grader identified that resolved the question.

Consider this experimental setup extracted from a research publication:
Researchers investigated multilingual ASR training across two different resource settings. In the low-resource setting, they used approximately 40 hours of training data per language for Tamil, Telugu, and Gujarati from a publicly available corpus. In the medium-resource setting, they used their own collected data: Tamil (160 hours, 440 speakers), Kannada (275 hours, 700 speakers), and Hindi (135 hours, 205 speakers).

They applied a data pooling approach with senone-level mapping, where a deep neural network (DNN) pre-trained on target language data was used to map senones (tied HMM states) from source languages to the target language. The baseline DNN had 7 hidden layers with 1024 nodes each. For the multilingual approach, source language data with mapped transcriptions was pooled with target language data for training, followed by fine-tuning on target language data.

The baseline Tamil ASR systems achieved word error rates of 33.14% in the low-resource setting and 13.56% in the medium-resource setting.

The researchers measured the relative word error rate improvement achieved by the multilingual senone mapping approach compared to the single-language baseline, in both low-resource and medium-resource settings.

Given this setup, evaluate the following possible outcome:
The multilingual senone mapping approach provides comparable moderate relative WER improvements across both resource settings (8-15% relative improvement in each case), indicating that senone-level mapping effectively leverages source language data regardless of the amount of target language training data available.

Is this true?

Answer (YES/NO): YES